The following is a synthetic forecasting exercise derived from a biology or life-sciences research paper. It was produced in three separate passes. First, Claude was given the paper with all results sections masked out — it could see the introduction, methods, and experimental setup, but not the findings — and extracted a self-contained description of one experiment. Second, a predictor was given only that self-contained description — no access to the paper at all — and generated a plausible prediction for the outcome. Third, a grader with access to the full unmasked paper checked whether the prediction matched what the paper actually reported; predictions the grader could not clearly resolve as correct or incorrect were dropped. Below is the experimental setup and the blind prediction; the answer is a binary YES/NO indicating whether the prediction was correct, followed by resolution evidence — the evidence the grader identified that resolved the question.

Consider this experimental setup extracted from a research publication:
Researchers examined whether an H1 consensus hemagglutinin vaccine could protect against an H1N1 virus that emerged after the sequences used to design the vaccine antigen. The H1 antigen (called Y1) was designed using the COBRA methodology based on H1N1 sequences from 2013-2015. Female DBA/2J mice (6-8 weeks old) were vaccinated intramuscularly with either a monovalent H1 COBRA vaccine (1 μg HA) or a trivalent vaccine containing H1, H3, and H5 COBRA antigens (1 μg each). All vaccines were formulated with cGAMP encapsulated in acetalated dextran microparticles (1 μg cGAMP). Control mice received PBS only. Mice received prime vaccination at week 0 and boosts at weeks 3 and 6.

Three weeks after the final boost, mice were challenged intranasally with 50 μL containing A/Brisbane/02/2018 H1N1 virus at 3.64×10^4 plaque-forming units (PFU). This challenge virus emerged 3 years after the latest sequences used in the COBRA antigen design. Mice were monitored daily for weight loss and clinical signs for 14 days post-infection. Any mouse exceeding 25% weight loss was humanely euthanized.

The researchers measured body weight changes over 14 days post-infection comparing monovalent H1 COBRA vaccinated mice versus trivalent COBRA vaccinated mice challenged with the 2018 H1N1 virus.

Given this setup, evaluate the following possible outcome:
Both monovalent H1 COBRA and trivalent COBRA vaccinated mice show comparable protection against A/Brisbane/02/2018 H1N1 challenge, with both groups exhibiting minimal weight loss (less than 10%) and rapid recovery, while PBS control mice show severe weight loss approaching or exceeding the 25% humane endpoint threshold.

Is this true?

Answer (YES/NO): YES